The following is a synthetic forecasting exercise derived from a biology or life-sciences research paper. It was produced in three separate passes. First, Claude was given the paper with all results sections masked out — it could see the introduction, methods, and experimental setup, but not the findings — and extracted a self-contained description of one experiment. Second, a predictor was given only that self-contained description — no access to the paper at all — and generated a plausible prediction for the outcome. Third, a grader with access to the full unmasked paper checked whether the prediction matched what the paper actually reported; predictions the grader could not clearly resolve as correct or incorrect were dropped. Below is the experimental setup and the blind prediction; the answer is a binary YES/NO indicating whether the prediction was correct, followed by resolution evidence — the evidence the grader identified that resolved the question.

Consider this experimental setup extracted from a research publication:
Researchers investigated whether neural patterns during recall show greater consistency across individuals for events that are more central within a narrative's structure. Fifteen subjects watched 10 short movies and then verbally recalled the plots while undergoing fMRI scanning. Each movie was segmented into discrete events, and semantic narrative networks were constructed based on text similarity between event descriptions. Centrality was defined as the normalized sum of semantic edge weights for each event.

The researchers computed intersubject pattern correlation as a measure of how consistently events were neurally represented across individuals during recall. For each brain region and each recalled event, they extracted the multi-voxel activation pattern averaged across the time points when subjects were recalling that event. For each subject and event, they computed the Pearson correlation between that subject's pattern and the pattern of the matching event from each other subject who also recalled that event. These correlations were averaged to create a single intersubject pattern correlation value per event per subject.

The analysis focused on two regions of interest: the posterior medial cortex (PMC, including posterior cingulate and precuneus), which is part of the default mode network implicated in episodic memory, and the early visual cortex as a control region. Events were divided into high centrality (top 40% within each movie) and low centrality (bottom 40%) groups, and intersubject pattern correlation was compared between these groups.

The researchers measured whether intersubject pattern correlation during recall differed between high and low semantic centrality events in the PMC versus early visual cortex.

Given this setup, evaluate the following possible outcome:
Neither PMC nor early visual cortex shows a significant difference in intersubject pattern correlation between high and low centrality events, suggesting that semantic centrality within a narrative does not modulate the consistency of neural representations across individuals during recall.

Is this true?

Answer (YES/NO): NO